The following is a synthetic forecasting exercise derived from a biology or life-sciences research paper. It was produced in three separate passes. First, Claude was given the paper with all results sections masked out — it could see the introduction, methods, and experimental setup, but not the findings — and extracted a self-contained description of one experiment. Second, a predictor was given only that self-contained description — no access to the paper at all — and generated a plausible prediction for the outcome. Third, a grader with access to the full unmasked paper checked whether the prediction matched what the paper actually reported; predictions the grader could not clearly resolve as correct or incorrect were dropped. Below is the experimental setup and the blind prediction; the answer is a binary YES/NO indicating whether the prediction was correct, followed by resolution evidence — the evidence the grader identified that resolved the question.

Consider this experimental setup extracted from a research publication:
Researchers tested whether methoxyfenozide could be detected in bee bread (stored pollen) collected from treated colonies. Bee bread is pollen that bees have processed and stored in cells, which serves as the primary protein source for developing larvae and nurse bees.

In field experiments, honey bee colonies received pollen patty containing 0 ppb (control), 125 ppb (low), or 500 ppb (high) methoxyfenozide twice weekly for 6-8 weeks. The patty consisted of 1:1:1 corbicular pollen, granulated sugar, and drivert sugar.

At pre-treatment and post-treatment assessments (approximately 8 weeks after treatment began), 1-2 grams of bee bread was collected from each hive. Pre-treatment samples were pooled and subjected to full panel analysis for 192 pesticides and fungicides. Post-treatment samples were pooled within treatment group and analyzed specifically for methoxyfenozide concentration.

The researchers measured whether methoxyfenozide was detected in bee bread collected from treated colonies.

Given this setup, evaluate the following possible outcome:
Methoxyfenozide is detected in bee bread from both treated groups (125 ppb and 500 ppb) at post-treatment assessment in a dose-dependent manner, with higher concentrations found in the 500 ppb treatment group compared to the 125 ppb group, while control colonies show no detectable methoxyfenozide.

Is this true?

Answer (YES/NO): NO